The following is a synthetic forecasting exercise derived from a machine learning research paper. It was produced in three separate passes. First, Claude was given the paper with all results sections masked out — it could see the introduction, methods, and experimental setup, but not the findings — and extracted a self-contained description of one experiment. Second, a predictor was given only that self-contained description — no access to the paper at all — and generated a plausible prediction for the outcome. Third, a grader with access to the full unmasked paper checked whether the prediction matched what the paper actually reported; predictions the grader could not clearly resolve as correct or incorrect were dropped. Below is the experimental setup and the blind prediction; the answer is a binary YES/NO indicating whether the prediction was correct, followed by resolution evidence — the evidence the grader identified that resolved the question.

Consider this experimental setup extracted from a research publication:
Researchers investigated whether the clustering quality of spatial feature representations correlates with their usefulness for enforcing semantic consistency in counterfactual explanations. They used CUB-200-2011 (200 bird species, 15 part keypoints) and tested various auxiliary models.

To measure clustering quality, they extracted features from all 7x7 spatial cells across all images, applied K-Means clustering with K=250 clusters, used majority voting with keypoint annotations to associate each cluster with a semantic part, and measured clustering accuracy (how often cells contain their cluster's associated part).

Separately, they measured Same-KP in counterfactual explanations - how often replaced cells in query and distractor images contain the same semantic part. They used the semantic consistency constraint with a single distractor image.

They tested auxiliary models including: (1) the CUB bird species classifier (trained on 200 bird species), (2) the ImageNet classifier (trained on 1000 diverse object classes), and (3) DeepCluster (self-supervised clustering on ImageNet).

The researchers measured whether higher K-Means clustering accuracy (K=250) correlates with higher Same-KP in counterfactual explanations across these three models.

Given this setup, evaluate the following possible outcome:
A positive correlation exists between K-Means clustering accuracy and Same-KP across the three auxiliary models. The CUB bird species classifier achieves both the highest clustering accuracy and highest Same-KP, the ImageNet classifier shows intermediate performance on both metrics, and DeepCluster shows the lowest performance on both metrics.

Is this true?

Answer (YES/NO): NO